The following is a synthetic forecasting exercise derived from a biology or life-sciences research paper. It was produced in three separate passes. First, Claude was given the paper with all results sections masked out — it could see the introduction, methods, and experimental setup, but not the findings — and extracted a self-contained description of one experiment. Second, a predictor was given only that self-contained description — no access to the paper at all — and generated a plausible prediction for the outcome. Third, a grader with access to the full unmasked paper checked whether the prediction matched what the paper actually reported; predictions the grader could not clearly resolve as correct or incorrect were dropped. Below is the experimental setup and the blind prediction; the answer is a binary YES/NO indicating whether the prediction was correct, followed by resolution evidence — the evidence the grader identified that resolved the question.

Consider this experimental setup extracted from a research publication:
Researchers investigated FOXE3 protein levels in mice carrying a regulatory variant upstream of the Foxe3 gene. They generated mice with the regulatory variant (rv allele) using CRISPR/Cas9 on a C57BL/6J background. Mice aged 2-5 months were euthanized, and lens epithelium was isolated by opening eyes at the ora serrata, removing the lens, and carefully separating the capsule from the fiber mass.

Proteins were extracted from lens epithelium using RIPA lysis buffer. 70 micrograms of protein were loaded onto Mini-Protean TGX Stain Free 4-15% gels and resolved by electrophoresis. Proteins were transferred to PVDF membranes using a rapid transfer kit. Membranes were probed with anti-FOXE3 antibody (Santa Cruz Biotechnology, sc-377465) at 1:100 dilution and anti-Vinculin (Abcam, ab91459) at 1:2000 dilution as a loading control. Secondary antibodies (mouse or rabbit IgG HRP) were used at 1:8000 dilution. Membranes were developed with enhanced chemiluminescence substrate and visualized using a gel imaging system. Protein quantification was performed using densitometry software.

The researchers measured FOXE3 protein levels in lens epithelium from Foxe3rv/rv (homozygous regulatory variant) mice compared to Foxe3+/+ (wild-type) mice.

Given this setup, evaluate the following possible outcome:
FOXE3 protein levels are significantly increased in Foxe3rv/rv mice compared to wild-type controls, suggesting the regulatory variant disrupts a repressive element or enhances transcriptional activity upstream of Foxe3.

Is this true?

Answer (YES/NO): NO